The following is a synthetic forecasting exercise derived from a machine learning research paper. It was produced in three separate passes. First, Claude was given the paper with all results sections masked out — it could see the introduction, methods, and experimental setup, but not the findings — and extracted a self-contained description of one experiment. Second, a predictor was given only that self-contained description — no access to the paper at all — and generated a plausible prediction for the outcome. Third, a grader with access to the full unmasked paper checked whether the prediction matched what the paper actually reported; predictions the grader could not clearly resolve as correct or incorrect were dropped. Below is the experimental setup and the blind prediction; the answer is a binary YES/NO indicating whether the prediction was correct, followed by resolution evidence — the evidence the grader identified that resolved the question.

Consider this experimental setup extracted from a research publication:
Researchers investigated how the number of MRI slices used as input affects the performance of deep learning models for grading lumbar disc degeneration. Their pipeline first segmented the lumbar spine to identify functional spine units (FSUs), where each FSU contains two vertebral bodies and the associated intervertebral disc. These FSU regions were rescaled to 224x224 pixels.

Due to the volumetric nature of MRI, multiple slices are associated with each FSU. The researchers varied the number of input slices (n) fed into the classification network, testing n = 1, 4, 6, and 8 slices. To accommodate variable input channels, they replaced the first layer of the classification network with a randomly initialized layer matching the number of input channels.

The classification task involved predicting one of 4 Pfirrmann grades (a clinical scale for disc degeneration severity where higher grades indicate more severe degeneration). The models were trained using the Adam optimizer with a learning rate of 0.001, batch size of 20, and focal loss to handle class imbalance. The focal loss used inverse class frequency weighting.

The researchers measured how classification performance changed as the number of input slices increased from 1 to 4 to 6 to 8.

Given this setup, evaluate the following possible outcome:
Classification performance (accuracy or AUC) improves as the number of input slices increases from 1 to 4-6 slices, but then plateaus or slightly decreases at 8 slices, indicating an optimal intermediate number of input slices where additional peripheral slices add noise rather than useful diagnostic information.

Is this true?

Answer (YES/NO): NO